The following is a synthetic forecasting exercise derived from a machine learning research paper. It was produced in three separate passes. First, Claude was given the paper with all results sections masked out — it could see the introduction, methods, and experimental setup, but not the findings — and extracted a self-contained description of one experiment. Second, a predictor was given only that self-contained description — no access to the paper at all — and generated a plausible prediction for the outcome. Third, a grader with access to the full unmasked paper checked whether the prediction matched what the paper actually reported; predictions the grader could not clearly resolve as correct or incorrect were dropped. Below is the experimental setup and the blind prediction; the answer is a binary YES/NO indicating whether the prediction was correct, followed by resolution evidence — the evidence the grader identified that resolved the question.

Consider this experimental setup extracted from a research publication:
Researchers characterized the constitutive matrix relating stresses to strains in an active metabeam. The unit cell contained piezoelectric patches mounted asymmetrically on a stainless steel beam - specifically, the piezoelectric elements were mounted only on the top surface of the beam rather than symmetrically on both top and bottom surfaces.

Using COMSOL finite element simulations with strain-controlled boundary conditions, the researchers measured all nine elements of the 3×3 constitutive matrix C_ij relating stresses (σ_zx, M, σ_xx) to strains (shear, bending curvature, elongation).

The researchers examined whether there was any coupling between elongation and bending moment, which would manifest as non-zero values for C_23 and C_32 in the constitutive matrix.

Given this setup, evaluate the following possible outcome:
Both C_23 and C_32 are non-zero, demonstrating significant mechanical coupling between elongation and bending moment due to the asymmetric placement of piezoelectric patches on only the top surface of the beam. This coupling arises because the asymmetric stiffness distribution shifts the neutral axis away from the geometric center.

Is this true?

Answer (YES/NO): NO